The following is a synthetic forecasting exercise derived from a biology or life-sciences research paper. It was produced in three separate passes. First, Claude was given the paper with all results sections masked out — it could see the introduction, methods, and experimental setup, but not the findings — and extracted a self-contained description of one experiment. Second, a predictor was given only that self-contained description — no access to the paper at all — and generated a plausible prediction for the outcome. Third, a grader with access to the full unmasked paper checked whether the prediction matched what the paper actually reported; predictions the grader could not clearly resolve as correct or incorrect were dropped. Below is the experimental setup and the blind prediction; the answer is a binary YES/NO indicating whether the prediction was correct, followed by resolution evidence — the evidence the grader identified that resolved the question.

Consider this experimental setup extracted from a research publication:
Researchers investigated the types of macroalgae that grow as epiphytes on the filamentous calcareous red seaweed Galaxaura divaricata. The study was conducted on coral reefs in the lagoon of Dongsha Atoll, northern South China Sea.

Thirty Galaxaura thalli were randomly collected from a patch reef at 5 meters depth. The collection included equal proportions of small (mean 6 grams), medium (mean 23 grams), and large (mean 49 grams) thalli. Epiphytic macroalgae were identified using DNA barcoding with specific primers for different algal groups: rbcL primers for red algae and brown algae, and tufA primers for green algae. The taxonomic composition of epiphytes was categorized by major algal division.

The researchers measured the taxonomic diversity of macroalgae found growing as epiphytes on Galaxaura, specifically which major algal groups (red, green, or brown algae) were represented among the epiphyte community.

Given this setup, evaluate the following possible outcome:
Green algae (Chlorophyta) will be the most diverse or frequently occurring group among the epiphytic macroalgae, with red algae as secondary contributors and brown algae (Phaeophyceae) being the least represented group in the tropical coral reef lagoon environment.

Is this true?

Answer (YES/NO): NO